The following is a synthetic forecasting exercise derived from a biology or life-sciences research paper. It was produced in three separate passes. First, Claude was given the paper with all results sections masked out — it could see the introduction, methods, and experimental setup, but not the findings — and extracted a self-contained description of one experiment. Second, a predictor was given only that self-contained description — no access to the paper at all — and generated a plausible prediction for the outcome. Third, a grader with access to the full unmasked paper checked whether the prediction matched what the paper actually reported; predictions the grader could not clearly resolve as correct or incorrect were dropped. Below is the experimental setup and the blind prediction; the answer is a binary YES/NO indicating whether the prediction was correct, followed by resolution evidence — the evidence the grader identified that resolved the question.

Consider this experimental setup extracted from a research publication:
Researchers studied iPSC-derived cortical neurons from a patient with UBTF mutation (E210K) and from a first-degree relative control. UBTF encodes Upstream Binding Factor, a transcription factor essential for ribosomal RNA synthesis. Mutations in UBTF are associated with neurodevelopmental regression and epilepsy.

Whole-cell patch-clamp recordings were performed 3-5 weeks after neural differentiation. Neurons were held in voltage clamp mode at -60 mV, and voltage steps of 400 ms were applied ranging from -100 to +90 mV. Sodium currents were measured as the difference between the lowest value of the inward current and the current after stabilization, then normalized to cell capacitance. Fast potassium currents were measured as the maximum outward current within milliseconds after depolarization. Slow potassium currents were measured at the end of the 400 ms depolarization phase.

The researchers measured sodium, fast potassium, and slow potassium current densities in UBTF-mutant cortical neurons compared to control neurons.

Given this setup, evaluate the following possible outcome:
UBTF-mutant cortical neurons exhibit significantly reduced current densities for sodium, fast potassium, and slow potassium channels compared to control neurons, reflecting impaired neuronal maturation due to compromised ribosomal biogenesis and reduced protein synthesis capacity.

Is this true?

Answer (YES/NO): NO